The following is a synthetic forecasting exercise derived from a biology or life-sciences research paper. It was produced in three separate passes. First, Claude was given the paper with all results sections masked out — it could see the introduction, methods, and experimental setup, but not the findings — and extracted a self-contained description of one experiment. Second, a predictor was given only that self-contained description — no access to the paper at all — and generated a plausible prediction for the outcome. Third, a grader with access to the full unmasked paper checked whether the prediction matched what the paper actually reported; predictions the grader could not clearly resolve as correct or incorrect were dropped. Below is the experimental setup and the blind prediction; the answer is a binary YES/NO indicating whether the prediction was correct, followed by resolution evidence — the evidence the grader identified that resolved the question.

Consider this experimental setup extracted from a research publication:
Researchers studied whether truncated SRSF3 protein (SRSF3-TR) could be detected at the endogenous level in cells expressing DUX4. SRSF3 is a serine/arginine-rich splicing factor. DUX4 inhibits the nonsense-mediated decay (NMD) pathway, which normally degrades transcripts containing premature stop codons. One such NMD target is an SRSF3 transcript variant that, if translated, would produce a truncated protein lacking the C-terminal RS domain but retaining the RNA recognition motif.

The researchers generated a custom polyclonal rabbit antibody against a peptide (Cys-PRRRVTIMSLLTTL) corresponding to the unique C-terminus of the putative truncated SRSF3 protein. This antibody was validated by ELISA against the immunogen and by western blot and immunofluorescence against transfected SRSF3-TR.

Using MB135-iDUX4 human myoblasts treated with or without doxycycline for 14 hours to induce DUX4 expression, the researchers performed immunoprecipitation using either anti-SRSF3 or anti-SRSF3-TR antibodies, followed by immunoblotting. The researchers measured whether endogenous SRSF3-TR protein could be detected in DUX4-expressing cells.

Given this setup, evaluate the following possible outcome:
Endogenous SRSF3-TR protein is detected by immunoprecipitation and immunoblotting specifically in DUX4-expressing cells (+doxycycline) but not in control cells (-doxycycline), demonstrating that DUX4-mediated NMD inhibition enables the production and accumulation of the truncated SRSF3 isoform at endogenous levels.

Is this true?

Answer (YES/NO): YES